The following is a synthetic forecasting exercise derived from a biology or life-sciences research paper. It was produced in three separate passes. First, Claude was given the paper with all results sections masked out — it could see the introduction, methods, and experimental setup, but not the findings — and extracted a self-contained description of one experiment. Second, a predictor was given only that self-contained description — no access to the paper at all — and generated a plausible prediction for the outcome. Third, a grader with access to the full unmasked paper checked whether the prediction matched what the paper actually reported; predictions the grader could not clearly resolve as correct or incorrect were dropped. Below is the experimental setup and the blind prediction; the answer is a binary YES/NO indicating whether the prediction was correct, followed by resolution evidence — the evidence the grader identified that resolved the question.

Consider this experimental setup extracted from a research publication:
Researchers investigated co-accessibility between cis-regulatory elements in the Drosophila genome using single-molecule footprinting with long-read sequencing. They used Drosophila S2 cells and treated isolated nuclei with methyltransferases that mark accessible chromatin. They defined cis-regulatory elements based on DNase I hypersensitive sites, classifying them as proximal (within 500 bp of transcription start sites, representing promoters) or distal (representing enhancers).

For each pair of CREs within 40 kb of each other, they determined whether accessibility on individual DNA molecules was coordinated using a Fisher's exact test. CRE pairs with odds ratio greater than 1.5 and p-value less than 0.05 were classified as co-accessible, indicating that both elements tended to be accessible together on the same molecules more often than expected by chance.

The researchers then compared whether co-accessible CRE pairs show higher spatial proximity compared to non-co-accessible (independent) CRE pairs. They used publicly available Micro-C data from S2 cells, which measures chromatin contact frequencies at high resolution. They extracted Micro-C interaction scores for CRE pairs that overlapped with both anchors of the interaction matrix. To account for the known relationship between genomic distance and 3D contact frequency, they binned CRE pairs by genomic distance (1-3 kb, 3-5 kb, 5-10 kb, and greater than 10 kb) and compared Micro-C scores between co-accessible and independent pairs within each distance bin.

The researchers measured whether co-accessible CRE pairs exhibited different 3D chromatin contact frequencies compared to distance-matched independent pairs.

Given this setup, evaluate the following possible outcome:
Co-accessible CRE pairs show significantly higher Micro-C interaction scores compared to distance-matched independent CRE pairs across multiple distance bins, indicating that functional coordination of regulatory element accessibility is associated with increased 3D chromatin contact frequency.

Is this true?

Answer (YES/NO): YES